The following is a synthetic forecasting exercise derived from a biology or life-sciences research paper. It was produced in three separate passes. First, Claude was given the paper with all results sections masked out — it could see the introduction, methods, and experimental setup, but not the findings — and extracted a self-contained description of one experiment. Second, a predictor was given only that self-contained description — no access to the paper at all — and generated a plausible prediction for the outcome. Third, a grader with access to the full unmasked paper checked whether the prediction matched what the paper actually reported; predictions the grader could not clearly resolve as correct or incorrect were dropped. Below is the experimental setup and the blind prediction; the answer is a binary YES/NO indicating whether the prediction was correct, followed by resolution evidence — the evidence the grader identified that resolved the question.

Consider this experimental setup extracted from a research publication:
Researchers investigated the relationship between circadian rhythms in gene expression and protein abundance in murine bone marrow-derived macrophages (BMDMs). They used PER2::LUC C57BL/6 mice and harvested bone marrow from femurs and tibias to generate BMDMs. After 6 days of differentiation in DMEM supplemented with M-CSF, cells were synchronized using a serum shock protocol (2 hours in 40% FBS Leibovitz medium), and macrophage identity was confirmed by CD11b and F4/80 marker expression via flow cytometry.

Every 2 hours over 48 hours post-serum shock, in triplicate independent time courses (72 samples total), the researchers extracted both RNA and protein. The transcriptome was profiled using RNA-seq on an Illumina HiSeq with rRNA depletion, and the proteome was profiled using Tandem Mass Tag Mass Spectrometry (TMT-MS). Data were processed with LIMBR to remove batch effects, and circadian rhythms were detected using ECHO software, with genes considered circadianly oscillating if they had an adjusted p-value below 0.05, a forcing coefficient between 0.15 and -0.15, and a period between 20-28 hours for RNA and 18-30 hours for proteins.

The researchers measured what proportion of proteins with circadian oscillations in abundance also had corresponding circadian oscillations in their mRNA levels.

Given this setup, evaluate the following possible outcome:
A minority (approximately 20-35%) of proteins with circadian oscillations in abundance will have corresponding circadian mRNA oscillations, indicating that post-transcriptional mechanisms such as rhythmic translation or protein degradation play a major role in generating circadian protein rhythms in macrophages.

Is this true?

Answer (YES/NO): NO